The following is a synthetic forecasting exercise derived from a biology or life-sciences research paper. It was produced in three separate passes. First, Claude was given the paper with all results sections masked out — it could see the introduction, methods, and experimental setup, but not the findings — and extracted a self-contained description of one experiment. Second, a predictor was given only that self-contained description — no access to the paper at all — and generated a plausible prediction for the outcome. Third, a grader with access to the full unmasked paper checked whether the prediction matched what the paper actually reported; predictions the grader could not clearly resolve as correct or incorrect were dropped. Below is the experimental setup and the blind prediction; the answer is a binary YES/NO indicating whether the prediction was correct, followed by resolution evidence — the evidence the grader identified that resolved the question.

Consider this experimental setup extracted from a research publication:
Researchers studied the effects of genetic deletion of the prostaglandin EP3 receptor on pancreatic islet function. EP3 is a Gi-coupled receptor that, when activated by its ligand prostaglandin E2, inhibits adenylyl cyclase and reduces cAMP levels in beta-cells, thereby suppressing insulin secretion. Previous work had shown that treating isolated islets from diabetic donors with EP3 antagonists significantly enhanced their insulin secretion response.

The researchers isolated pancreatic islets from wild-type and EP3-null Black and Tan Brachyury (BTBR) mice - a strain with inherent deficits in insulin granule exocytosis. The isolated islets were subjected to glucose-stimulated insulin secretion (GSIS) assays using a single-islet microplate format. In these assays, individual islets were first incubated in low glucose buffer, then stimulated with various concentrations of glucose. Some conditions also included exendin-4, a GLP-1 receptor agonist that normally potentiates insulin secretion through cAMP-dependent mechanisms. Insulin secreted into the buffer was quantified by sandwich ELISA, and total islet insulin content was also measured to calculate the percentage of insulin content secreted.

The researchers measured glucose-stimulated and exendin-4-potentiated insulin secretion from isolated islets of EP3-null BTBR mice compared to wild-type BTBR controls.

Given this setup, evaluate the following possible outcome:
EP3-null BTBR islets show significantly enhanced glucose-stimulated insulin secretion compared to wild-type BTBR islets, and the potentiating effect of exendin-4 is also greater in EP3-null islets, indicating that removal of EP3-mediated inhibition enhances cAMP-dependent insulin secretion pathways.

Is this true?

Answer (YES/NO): NO